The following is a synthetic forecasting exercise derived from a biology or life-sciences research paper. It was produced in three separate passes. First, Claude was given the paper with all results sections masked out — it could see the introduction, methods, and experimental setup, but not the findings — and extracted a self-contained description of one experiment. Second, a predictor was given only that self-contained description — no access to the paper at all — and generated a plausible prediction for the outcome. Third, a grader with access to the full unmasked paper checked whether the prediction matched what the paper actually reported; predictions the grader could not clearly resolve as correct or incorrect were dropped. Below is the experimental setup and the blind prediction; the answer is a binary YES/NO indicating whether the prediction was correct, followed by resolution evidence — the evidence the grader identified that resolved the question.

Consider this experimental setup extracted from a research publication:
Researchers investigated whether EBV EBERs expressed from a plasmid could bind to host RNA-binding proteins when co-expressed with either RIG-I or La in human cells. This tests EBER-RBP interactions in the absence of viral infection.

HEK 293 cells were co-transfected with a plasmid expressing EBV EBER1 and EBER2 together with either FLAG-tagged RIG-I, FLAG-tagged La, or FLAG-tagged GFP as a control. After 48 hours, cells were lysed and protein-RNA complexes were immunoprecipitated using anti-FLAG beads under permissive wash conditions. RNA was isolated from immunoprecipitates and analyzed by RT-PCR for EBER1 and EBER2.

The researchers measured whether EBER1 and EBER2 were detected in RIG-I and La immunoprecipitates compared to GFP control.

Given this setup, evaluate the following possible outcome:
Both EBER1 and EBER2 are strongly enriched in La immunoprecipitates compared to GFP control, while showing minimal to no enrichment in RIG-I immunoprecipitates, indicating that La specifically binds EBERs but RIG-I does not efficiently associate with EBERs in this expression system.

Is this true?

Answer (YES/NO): NO